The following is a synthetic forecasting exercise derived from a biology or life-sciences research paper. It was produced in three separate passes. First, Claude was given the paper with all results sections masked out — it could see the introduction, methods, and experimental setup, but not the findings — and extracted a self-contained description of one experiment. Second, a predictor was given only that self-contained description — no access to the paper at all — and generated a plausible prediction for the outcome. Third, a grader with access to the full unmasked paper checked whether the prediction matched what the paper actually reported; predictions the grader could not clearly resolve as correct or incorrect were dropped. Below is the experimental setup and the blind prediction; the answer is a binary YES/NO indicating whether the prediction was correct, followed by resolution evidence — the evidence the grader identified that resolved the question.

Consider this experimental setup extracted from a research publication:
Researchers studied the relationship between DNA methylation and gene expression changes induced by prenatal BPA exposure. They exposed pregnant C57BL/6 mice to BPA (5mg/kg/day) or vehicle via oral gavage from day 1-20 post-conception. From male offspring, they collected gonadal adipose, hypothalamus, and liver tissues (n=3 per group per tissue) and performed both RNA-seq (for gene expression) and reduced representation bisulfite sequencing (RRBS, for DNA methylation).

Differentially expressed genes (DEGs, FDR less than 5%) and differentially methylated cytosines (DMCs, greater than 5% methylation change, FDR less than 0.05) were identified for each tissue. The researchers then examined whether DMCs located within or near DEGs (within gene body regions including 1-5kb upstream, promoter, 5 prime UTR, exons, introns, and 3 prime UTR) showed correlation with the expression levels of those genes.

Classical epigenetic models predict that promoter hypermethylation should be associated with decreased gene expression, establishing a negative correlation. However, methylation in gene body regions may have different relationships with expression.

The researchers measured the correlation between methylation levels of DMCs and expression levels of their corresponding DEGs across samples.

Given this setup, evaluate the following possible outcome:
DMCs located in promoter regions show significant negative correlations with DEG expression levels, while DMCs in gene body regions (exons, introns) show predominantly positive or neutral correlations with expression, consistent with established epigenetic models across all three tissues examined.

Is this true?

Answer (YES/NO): NO